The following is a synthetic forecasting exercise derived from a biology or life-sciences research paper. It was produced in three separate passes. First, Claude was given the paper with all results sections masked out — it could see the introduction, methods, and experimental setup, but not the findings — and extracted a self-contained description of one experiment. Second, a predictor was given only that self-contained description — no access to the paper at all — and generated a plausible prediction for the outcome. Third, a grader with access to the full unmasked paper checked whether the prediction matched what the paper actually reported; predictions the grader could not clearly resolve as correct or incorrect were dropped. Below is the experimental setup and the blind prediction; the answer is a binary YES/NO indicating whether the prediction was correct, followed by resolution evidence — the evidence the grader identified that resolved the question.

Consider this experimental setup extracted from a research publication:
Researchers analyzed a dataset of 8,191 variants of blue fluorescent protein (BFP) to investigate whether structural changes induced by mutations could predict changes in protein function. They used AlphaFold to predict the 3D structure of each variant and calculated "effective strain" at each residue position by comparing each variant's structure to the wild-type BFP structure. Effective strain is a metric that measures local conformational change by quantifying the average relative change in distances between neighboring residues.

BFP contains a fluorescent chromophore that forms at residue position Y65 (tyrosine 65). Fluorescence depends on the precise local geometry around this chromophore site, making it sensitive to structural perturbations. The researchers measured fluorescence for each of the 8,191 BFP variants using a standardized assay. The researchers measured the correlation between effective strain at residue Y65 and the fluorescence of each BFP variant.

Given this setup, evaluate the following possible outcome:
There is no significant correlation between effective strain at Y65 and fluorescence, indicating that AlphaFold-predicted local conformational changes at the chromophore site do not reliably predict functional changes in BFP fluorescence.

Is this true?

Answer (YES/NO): NO